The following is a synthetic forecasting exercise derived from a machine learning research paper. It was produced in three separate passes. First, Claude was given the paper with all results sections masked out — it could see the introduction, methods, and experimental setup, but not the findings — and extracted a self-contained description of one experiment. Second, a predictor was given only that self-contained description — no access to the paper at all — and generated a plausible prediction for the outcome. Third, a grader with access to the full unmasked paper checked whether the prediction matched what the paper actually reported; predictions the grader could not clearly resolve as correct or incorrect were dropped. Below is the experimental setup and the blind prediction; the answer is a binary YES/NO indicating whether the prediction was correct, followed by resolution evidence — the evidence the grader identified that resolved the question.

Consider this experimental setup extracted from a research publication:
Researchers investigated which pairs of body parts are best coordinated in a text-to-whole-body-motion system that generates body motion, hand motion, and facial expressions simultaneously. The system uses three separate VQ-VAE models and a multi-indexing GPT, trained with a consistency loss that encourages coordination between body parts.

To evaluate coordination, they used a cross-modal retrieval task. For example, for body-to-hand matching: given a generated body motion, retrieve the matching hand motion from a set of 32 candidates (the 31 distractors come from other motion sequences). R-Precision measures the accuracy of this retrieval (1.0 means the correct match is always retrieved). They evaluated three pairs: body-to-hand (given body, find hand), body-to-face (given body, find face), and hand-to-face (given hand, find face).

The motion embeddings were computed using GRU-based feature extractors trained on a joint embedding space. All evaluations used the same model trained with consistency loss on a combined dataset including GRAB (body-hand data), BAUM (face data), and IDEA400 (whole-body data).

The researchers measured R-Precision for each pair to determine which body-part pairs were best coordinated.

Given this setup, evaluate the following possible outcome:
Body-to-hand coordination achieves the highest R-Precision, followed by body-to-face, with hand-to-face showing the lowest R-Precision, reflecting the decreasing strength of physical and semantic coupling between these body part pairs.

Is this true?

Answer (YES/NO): YES